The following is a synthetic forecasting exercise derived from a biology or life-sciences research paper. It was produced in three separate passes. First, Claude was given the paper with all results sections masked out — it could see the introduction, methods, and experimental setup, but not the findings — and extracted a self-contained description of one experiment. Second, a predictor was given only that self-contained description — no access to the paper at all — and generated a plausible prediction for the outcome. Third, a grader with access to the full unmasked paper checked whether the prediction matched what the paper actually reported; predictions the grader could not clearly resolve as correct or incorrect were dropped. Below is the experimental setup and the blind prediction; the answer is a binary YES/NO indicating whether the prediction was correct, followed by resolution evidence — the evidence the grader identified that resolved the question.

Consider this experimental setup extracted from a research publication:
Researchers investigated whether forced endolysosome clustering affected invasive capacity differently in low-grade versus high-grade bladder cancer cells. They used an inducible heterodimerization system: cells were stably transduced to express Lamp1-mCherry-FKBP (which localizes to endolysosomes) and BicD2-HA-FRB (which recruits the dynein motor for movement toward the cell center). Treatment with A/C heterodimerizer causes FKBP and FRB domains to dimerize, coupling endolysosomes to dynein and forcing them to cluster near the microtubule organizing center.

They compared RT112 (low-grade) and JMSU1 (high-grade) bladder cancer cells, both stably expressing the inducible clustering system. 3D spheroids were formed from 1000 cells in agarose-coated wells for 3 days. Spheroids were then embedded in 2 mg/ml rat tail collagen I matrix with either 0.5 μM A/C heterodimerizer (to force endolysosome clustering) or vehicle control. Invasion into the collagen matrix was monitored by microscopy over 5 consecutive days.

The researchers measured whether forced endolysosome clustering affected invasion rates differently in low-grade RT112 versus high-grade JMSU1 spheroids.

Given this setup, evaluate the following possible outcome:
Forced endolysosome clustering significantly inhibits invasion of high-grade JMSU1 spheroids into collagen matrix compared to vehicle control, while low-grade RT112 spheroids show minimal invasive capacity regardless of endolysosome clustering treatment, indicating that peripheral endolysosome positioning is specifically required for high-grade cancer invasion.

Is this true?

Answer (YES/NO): NO